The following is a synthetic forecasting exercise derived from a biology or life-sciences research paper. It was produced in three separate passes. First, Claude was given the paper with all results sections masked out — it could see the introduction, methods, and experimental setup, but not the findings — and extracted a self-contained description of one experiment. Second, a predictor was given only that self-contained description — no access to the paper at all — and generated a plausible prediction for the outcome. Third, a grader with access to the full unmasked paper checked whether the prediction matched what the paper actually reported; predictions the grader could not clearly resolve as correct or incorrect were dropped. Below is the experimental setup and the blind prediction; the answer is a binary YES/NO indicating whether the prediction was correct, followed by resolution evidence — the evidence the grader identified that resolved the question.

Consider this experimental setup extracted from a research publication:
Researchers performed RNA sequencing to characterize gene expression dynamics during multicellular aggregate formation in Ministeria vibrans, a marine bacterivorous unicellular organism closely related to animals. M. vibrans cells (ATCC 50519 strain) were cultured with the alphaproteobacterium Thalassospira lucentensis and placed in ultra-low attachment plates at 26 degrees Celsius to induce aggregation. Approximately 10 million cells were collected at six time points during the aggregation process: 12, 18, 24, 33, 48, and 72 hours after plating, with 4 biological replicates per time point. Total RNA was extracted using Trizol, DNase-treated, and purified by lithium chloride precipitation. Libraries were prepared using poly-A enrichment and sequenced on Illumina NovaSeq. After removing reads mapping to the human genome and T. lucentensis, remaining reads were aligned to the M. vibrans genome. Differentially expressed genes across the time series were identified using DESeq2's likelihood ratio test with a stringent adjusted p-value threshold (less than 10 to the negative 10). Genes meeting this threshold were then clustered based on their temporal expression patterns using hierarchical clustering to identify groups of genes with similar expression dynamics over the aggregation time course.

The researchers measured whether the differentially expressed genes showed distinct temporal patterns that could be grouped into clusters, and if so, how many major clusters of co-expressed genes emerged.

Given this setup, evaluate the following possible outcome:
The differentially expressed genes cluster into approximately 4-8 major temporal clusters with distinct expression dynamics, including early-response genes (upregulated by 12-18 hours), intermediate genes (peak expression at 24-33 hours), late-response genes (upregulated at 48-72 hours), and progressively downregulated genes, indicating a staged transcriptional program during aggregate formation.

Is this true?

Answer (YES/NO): YES